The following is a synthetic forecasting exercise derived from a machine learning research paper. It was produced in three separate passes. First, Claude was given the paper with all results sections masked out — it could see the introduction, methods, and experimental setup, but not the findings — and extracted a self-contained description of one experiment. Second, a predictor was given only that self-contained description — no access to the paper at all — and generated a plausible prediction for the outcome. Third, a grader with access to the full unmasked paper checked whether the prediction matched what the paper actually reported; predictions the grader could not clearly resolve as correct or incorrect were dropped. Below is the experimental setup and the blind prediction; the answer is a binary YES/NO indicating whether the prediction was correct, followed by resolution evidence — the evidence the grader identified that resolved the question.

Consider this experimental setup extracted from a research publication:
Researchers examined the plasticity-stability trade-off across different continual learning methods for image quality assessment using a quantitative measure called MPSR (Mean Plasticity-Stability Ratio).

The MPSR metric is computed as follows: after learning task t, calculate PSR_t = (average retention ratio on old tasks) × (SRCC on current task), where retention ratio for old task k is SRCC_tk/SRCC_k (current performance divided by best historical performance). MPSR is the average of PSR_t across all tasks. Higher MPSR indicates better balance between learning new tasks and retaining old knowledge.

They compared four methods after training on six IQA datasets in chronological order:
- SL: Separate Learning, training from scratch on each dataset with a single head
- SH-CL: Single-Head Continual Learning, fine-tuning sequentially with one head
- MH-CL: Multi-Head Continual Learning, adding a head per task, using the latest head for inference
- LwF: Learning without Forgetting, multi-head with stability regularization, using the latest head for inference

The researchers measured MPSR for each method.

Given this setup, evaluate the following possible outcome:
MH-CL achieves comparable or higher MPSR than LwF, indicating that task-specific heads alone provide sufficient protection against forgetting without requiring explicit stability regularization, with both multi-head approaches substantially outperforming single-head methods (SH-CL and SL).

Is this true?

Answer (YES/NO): NO